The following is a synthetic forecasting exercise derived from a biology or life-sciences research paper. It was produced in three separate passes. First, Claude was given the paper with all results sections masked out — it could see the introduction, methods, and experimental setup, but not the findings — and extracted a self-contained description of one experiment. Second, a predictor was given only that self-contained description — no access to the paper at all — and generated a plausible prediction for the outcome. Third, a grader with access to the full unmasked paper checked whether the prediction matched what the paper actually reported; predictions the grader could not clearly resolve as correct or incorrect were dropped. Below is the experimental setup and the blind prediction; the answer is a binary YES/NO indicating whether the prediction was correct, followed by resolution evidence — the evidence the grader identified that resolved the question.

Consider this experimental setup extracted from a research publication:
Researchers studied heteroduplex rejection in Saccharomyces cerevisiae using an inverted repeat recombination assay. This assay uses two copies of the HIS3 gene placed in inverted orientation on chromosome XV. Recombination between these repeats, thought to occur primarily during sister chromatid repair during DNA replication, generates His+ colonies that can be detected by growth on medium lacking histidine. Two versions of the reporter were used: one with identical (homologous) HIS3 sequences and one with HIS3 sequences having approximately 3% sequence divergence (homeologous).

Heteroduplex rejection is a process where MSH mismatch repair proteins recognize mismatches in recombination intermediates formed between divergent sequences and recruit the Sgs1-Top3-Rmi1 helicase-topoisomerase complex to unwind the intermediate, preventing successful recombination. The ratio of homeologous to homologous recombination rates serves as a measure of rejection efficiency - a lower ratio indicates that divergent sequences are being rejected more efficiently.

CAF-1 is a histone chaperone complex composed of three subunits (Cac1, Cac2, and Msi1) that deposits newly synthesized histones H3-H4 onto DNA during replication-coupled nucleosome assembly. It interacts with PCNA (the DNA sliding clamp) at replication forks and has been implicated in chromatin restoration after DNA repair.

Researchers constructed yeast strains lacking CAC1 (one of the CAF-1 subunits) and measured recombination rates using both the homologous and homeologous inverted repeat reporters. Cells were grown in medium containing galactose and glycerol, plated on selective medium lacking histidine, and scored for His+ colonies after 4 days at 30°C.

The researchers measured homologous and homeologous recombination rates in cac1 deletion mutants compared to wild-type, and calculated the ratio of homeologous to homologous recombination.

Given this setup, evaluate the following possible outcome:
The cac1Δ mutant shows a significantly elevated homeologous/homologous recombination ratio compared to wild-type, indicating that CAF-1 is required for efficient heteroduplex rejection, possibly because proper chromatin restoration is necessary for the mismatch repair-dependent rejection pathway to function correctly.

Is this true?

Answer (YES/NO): NO